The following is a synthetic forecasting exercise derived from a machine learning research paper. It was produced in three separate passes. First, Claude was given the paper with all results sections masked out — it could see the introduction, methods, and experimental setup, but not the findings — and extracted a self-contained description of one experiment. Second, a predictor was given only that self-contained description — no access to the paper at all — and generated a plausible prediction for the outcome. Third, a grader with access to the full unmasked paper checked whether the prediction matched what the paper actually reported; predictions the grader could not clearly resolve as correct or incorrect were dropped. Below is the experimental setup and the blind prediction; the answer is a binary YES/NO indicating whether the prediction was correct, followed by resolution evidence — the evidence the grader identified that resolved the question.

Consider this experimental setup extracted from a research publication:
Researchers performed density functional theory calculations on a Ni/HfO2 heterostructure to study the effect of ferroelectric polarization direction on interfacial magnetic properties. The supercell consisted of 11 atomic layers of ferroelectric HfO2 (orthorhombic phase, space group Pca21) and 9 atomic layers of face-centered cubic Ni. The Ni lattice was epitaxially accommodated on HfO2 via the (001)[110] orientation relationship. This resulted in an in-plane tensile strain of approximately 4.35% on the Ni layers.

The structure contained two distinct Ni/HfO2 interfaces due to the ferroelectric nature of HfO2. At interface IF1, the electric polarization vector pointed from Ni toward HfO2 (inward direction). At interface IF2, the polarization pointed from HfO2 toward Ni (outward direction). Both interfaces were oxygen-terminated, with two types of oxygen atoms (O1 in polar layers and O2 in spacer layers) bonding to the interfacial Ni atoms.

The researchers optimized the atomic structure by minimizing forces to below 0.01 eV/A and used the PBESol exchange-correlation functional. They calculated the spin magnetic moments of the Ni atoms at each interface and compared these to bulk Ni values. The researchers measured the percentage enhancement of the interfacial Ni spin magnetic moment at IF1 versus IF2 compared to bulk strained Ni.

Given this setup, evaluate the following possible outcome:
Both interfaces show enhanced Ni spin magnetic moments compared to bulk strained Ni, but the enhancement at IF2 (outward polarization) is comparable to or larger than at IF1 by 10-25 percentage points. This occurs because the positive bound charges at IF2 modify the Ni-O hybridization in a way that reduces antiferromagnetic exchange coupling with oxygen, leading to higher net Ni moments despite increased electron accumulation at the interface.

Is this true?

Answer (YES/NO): NO